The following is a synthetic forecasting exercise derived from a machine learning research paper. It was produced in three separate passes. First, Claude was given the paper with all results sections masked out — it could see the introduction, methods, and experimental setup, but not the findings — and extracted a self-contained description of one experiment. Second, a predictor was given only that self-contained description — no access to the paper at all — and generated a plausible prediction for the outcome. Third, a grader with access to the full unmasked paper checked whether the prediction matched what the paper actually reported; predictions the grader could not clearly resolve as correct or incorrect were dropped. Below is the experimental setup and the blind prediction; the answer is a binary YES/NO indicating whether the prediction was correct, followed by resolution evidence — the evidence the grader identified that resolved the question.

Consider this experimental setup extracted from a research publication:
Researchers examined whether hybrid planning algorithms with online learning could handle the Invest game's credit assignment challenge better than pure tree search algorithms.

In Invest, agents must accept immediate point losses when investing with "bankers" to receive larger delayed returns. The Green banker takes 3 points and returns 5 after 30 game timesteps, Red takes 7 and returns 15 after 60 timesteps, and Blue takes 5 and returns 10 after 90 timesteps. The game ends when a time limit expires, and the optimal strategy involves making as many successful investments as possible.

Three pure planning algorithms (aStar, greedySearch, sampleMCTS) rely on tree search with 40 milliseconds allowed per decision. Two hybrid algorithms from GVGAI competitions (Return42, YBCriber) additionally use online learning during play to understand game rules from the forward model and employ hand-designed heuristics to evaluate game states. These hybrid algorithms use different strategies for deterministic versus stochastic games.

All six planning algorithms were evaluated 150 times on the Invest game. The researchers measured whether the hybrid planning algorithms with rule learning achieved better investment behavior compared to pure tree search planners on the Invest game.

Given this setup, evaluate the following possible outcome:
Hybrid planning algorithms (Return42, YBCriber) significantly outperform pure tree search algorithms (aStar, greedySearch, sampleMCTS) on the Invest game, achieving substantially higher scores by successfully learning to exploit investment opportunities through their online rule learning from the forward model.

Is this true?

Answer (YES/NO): NO